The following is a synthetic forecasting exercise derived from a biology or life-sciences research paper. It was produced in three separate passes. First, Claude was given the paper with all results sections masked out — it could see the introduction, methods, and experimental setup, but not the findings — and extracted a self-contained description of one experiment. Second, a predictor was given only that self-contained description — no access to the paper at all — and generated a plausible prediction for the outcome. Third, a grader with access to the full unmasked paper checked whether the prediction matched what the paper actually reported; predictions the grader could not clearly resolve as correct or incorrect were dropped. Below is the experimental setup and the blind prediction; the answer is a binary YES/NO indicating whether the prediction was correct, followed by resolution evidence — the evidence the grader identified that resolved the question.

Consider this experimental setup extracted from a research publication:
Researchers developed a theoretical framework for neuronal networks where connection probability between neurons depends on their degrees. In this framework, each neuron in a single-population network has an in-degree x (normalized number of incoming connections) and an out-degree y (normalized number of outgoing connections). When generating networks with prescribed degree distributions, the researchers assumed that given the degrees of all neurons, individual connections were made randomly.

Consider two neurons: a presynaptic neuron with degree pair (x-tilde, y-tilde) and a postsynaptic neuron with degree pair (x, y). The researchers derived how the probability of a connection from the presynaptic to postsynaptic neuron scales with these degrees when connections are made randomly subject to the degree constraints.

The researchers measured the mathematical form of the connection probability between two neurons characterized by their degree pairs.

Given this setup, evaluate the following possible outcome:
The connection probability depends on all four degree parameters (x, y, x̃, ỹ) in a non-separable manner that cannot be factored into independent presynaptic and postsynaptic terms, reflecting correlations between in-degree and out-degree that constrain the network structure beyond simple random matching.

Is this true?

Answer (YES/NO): NO